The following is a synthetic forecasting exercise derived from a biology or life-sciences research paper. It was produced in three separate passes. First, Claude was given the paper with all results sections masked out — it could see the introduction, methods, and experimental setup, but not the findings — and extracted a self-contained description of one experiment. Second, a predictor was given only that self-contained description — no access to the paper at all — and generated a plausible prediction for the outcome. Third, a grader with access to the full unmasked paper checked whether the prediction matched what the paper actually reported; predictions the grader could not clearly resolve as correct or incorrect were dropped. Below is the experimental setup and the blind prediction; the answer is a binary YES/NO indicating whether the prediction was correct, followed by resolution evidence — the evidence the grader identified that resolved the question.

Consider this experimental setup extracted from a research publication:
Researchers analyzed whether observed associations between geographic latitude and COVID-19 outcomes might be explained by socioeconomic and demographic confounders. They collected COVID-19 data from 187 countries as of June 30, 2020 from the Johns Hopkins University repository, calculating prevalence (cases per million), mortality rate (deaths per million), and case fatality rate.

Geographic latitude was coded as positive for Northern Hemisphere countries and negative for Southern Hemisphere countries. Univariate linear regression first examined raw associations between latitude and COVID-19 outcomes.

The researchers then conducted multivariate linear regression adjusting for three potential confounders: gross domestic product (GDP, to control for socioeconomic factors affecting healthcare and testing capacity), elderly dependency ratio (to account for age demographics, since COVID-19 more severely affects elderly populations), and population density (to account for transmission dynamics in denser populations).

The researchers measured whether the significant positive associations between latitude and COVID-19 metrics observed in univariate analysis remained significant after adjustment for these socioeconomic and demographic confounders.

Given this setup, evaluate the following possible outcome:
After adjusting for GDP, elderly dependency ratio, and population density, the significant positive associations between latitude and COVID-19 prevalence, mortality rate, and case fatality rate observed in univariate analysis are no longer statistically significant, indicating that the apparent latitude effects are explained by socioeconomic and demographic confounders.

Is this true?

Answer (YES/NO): NO